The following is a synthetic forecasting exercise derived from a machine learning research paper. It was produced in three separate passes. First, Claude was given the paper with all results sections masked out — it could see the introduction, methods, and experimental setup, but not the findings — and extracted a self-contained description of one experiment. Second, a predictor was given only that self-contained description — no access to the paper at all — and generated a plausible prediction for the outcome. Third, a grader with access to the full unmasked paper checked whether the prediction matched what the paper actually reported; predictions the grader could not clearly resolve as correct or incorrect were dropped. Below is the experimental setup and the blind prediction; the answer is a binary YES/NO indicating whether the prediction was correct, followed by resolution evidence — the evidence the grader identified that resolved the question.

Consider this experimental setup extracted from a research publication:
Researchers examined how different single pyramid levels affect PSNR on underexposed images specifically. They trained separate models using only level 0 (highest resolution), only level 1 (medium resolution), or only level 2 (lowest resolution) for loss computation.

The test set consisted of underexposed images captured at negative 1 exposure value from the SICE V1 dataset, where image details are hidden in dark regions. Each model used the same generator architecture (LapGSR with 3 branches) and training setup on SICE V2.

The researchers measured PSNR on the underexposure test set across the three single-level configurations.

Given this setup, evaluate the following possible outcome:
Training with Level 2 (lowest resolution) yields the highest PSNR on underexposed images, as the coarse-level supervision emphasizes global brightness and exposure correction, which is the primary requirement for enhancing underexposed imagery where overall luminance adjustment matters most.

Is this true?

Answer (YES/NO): YES